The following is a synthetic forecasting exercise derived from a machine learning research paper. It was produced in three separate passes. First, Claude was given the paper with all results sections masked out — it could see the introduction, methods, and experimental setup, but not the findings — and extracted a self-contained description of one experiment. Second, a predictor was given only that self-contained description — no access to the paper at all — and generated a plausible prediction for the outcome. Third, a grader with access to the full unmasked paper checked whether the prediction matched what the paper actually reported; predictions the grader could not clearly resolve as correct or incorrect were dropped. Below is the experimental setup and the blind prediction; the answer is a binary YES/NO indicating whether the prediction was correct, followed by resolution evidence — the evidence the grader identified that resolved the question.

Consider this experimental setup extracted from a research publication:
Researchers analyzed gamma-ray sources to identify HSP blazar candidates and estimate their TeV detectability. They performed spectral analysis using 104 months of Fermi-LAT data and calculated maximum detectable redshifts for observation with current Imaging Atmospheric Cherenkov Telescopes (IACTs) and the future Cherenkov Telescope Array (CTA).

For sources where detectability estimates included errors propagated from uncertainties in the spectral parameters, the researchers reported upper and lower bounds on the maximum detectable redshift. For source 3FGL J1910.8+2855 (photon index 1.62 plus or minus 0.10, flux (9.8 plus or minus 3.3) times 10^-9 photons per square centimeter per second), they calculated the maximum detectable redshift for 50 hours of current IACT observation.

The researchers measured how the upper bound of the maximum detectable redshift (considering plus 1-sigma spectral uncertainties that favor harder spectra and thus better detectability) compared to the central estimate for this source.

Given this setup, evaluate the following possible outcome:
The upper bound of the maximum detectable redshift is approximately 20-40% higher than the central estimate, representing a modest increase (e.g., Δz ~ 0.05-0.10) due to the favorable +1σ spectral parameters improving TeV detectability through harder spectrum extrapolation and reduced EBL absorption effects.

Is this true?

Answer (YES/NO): NO